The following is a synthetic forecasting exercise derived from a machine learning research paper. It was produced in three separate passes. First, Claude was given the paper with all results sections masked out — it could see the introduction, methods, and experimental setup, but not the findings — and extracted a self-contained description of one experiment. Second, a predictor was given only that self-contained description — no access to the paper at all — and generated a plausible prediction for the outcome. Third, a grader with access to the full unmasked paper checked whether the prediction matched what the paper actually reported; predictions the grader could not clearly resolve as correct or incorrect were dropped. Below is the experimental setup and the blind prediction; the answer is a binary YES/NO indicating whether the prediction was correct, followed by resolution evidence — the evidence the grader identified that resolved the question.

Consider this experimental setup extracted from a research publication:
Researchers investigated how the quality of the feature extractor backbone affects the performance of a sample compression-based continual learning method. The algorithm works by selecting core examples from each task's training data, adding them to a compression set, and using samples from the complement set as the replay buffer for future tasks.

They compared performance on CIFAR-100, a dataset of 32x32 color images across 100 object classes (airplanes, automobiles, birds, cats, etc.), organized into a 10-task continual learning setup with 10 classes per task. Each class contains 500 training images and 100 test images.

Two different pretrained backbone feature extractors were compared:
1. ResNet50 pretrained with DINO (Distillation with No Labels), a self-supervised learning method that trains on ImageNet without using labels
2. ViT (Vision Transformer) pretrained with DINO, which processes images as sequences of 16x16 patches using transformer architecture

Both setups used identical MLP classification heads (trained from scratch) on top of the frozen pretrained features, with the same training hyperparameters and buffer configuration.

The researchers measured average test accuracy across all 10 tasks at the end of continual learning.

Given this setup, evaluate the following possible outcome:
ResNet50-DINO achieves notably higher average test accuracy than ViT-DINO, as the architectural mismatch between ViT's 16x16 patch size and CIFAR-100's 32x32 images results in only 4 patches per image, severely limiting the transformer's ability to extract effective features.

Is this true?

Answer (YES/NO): NO